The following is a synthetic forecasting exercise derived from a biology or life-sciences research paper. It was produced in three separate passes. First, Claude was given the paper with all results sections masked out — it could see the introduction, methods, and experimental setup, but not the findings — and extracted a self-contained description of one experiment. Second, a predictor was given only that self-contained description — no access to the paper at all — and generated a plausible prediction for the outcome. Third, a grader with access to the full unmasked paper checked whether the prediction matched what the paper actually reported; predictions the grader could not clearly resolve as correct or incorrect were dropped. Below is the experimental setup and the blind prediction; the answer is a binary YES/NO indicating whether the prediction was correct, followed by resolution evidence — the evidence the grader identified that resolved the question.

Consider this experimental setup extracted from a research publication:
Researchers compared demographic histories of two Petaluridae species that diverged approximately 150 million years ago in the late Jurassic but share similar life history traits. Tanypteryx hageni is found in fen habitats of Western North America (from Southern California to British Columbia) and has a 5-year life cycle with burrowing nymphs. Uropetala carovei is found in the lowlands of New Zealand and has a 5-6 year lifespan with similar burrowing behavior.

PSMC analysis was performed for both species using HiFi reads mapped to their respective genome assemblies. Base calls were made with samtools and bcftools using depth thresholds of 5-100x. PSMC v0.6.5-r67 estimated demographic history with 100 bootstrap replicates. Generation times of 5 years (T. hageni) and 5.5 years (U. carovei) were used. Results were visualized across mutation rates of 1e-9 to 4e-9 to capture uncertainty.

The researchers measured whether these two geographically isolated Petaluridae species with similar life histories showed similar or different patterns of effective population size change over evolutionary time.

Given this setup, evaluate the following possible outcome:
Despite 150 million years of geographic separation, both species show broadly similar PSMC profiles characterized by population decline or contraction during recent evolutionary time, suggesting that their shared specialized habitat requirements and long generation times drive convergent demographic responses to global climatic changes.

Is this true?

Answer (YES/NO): NO